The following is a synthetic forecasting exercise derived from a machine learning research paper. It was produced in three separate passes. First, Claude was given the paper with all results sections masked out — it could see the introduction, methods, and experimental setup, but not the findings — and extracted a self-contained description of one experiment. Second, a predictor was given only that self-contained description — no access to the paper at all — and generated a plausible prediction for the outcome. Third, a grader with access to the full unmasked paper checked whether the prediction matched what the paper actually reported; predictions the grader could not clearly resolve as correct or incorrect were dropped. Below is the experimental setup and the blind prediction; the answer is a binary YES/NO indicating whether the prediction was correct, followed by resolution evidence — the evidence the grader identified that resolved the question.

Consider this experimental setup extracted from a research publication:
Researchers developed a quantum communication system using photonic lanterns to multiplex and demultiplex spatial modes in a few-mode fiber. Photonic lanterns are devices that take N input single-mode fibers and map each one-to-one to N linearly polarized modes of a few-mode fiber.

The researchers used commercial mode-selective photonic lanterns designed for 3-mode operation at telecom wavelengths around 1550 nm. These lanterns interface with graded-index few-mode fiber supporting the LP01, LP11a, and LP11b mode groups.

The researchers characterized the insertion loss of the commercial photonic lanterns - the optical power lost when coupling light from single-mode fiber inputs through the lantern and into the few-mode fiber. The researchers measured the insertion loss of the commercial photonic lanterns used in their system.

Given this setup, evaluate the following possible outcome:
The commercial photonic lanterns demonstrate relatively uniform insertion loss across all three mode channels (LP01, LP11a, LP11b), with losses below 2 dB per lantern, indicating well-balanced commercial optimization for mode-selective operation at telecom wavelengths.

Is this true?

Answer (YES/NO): NO